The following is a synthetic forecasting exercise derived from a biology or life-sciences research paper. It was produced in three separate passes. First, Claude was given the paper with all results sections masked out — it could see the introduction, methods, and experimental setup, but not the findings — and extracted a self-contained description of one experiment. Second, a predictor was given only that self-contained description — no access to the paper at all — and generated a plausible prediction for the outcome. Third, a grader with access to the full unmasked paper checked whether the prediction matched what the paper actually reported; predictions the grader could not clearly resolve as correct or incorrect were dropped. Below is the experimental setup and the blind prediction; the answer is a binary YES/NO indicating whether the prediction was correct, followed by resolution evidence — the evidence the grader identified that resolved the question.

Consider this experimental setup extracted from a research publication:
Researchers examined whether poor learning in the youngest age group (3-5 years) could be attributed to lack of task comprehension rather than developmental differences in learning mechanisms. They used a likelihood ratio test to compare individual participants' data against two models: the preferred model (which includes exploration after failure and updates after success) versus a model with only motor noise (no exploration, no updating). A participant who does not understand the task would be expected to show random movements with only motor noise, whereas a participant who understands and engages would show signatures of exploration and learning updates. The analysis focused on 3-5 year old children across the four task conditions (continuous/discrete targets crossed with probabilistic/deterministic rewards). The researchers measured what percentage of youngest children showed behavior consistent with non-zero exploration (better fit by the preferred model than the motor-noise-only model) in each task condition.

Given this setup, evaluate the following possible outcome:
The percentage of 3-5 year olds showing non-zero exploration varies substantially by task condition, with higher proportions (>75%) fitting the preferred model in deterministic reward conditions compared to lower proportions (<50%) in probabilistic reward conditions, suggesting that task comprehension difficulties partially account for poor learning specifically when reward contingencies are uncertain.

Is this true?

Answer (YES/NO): NO